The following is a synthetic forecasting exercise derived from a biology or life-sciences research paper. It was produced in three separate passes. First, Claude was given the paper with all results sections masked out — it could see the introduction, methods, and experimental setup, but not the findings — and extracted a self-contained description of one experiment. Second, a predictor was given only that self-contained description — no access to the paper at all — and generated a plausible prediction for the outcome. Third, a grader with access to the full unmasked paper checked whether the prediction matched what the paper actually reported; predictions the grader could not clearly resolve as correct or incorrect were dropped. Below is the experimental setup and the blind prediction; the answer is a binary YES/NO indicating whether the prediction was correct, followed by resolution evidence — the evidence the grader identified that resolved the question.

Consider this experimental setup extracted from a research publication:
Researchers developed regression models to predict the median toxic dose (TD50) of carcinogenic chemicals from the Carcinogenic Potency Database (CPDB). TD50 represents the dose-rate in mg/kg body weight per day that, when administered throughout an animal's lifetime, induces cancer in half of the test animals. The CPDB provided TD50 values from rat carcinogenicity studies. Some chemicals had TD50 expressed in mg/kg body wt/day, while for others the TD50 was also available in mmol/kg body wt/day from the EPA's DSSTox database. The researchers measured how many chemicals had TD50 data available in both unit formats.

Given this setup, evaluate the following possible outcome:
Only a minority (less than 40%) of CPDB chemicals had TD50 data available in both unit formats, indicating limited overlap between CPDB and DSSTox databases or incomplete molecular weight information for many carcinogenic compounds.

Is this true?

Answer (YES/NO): NO